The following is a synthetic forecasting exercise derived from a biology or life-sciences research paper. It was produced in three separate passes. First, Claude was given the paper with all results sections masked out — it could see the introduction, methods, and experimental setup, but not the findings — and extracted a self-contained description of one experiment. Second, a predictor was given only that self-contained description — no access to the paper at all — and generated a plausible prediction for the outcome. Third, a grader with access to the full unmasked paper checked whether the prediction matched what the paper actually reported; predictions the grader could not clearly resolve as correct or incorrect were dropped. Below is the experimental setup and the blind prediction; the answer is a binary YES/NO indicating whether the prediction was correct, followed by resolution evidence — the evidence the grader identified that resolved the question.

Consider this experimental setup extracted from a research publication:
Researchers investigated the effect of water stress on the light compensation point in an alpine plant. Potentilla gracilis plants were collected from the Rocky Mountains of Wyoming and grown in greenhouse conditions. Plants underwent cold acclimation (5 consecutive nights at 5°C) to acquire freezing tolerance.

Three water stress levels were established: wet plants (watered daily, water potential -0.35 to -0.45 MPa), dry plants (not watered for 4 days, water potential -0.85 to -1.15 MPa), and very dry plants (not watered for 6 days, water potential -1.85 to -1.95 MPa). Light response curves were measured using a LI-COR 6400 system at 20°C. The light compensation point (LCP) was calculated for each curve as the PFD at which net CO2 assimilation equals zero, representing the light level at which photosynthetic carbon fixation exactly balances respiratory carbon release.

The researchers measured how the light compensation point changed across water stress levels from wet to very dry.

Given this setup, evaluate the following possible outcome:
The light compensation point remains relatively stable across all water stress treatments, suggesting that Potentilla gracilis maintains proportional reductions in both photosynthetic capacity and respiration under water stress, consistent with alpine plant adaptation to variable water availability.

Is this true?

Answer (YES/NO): NO